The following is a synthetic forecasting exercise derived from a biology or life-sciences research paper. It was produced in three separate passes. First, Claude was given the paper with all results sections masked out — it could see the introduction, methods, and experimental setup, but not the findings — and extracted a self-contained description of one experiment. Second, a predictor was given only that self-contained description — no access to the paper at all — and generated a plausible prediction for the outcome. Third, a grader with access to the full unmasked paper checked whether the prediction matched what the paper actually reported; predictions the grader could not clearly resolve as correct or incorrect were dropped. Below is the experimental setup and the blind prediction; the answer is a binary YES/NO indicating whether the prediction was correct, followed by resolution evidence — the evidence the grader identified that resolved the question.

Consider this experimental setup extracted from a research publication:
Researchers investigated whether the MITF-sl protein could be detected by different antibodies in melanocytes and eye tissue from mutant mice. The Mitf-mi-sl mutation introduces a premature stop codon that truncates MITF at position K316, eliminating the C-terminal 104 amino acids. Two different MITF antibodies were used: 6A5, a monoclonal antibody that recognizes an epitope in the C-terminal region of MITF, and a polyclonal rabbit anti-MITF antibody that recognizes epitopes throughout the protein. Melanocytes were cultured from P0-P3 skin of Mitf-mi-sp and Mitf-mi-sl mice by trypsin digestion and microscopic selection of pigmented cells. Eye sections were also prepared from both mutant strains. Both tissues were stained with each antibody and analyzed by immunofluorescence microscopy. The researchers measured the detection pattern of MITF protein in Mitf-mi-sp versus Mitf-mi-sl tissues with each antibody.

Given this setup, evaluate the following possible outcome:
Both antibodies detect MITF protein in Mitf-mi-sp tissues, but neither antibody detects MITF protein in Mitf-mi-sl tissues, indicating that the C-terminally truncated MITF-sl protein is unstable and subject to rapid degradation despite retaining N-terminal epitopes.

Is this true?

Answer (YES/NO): NO